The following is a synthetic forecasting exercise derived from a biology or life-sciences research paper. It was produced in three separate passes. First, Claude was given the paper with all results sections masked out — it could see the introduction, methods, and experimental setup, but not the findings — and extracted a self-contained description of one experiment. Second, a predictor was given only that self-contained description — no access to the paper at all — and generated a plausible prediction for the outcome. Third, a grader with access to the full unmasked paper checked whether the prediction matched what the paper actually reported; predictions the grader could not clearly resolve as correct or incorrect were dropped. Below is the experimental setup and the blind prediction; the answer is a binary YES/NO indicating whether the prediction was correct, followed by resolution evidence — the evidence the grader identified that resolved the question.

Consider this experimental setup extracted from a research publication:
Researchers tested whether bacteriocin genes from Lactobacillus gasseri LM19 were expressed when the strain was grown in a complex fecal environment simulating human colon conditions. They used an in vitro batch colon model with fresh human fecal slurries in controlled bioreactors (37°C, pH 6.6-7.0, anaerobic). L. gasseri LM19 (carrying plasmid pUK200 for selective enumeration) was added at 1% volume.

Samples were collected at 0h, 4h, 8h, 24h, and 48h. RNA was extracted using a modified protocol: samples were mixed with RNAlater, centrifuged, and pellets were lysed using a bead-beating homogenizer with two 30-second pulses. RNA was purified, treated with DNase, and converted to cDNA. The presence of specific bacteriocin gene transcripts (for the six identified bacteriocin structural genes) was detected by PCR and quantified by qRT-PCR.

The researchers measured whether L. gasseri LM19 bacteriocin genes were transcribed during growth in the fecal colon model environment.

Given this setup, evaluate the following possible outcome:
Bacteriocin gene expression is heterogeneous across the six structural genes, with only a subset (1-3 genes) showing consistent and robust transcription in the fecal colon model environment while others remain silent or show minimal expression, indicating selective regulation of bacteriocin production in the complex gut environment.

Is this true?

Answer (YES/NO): NO